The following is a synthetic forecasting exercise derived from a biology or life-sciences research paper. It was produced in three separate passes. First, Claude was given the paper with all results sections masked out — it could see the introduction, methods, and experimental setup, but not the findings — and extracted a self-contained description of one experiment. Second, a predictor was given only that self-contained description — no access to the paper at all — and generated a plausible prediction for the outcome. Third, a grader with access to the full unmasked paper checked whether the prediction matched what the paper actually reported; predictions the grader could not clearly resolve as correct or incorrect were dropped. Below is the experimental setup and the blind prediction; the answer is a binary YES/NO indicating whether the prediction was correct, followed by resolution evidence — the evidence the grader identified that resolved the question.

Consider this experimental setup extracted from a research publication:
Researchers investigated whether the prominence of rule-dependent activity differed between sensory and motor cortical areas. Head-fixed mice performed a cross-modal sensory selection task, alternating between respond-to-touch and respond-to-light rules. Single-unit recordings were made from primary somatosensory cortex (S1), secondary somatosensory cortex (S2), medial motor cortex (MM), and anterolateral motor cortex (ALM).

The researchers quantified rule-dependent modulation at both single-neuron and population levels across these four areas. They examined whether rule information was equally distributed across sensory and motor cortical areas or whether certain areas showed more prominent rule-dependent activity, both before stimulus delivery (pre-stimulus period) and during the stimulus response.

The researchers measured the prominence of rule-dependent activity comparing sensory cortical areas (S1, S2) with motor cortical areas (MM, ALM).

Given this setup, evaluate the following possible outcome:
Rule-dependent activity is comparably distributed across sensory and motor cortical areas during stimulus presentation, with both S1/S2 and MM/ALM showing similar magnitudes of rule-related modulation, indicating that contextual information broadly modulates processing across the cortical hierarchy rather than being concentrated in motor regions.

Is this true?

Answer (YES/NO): NO